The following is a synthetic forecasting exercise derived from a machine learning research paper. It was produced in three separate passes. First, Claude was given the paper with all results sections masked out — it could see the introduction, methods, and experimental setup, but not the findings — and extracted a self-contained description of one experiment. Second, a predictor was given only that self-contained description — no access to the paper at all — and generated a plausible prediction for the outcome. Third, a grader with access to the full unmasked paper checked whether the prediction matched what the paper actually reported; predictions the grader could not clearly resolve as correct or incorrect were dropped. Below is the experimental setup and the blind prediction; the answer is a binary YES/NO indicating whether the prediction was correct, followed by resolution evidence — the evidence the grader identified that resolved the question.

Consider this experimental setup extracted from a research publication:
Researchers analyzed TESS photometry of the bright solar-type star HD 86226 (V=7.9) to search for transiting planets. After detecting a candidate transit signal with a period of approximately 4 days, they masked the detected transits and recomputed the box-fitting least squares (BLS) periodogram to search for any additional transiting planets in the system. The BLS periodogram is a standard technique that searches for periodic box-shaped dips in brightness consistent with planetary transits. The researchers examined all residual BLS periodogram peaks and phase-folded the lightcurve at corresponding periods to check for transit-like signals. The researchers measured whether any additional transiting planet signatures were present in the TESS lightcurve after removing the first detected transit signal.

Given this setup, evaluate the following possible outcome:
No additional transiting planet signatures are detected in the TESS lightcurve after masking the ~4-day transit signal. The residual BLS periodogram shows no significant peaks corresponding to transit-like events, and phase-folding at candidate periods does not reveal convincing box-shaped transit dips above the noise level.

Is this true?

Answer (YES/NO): YES